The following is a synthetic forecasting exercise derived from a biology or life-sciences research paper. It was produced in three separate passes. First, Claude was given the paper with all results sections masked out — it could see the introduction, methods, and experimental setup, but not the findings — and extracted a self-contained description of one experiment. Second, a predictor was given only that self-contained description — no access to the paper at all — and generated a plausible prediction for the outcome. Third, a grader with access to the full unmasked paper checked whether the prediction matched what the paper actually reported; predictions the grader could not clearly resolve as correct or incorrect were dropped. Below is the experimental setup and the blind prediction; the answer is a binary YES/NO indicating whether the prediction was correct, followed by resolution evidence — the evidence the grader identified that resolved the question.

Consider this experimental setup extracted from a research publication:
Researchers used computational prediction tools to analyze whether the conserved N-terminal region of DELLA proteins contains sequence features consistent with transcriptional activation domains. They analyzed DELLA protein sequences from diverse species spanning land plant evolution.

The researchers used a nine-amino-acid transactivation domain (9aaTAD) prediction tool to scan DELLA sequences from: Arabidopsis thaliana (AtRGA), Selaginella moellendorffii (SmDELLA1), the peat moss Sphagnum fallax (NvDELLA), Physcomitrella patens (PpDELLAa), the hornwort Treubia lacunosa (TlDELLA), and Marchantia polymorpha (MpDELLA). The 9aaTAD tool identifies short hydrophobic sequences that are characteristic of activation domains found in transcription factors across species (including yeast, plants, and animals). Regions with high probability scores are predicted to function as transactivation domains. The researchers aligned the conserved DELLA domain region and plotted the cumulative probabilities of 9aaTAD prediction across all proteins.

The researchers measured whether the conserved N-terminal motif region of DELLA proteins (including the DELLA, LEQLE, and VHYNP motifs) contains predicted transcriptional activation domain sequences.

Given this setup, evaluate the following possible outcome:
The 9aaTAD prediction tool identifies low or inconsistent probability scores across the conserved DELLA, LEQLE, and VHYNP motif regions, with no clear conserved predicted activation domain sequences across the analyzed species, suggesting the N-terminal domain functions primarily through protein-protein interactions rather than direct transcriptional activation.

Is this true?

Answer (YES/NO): NO